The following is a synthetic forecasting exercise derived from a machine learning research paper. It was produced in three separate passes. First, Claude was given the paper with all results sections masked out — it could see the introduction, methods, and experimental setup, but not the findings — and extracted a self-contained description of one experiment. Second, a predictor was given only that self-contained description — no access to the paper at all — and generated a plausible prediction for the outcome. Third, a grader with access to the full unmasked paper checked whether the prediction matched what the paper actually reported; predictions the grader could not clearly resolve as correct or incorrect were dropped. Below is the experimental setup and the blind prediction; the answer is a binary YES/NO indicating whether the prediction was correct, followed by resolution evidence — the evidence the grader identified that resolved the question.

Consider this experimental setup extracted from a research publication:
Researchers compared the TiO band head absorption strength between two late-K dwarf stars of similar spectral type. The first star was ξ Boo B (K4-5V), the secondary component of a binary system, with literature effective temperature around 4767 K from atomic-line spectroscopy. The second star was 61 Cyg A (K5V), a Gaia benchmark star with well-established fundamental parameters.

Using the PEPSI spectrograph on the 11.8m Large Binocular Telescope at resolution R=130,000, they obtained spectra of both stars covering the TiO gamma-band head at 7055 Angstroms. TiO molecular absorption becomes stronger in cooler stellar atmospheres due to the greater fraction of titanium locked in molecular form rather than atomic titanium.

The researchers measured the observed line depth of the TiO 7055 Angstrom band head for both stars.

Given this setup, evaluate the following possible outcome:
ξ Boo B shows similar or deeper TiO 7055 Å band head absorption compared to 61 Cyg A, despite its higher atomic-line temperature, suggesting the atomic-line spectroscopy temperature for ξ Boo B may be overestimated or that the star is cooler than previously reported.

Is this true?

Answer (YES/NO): NO